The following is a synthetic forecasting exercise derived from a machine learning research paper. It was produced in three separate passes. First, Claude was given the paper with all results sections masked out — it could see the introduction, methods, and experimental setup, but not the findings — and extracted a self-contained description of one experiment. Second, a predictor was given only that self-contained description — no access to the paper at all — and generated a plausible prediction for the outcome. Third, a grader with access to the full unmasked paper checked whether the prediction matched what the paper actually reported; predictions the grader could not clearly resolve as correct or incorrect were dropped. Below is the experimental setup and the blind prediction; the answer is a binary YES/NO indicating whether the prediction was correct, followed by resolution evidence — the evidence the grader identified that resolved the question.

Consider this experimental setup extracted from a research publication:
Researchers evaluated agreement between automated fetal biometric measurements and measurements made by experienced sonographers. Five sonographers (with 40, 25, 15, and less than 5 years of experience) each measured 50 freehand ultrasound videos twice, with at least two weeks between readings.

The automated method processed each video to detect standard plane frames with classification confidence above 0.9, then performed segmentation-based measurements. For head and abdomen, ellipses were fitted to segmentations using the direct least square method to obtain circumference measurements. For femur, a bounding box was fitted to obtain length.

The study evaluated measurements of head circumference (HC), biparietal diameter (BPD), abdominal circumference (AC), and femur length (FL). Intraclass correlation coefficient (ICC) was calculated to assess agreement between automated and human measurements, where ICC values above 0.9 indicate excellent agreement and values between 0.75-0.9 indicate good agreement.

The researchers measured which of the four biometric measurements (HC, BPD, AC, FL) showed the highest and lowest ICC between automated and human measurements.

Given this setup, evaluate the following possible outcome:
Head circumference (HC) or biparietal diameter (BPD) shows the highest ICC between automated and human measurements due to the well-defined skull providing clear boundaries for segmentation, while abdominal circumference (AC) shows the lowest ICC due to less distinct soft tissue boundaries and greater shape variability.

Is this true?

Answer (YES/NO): NO